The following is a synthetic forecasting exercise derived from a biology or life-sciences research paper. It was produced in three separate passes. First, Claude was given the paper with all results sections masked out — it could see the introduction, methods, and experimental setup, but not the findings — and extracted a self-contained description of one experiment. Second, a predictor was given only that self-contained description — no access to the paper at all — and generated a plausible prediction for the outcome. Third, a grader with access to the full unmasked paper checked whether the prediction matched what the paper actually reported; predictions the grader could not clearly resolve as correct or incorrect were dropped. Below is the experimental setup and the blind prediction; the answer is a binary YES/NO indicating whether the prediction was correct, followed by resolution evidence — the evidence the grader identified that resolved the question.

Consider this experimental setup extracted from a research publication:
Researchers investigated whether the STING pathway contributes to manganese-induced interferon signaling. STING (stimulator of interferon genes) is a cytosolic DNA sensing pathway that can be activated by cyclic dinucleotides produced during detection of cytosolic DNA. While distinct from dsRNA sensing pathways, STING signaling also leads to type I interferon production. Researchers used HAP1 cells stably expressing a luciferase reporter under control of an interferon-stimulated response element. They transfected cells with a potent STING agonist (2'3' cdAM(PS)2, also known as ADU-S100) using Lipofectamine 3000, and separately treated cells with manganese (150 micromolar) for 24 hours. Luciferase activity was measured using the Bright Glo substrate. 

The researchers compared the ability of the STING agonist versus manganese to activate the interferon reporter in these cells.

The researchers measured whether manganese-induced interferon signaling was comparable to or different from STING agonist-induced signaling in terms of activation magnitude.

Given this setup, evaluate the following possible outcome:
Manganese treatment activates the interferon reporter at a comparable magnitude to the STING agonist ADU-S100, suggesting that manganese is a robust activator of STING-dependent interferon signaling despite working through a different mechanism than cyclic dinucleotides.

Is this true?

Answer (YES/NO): NO